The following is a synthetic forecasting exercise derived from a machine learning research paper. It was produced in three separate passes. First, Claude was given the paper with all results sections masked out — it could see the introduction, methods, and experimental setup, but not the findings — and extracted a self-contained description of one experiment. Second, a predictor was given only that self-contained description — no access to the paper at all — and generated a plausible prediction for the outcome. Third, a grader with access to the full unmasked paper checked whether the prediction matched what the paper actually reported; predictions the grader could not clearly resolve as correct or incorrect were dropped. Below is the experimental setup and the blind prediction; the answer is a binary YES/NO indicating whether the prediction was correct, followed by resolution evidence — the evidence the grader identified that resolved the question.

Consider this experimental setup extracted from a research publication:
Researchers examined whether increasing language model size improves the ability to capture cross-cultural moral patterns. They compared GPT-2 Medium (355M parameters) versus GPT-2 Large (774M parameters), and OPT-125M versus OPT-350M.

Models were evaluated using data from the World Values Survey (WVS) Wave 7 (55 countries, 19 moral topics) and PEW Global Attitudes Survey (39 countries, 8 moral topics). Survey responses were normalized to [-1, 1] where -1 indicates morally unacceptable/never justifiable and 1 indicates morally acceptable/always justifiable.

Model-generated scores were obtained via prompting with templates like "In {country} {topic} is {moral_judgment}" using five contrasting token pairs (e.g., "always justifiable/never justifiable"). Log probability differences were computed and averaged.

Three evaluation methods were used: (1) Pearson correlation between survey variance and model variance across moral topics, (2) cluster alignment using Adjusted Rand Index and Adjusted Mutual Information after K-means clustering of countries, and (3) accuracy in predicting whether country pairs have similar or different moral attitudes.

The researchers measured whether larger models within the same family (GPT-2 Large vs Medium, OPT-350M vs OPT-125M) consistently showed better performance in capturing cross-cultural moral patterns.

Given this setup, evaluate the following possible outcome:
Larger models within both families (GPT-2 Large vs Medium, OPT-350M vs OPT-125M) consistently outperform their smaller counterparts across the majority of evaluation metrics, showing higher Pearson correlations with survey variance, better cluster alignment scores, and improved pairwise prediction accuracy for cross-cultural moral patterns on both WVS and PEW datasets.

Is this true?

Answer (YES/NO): NO